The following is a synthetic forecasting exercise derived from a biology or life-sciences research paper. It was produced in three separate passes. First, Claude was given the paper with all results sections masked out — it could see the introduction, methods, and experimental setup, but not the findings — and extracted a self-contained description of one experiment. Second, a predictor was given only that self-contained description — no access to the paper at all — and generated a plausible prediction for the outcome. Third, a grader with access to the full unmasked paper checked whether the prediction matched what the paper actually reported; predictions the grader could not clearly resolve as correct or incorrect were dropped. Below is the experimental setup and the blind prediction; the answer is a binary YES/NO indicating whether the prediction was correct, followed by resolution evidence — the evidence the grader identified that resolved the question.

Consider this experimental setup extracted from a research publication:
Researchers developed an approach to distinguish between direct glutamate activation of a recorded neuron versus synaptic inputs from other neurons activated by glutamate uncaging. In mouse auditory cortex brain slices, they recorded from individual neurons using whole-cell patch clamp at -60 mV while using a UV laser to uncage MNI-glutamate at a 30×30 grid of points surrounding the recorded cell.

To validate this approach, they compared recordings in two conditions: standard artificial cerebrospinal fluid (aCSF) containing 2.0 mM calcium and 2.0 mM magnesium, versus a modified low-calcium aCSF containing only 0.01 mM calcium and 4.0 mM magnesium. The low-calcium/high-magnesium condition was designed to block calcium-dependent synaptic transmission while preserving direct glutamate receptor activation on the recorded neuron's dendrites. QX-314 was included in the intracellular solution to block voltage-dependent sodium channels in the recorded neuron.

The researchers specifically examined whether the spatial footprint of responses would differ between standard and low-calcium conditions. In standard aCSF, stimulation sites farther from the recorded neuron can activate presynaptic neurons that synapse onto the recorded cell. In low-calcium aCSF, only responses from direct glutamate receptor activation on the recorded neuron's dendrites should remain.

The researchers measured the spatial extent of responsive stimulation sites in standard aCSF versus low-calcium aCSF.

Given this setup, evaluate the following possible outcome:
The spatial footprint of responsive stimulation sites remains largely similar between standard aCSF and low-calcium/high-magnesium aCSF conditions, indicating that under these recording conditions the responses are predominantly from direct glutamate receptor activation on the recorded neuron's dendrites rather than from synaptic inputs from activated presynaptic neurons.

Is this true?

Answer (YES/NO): NO